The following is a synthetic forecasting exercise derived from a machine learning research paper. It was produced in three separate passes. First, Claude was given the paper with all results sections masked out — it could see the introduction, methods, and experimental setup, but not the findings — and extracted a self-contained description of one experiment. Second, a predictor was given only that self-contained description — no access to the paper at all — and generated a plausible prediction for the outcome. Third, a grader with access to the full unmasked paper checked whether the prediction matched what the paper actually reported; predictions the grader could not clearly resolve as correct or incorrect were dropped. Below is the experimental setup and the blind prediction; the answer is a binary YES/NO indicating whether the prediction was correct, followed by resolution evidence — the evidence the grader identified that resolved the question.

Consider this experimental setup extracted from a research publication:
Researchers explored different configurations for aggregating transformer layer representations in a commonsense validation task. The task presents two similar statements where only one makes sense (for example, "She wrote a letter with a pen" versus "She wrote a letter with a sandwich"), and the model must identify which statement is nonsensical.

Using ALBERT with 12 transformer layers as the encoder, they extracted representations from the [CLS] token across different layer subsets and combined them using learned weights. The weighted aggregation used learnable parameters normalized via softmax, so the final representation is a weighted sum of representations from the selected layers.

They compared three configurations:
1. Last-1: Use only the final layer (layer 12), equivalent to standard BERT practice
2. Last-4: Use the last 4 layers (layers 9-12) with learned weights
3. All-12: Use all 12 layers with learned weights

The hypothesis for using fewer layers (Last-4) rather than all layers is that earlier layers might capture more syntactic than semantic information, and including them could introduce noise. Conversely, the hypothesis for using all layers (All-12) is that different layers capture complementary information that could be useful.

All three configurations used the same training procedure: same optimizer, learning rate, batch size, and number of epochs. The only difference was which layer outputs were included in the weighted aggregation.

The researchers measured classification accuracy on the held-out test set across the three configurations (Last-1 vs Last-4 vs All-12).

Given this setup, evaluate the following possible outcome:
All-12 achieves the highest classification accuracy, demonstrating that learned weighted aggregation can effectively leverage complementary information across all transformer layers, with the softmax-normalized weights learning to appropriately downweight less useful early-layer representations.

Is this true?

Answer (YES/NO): NO